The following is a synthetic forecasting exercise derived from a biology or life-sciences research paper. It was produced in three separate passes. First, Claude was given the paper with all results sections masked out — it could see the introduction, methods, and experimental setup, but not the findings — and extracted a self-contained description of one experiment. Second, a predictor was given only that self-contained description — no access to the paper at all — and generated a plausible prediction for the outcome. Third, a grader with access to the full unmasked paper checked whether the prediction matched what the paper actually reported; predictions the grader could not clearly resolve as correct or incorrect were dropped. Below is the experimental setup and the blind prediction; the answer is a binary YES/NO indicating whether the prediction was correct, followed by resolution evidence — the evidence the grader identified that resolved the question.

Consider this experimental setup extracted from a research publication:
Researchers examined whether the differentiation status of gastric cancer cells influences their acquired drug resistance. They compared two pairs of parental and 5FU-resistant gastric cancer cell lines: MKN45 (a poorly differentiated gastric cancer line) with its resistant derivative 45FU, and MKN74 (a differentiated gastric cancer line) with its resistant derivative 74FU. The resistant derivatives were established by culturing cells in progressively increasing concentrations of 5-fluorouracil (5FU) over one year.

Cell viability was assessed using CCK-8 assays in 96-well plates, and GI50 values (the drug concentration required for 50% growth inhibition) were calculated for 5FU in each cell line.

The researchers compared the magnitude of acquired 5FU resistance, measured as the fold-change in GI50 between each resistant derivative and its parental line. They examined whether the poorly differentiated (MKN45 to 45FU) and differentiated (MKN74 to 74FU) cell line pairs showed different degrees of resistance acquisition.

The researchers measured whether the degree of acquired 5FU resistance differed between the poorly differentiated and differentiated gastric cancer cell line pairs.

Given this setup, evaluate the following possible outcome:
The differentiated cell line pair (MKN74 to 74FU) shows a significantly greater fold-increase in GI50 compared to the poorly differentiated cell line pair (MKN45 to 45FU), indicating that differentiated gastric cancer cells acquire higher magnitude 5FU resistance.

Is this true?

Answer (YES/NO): NO